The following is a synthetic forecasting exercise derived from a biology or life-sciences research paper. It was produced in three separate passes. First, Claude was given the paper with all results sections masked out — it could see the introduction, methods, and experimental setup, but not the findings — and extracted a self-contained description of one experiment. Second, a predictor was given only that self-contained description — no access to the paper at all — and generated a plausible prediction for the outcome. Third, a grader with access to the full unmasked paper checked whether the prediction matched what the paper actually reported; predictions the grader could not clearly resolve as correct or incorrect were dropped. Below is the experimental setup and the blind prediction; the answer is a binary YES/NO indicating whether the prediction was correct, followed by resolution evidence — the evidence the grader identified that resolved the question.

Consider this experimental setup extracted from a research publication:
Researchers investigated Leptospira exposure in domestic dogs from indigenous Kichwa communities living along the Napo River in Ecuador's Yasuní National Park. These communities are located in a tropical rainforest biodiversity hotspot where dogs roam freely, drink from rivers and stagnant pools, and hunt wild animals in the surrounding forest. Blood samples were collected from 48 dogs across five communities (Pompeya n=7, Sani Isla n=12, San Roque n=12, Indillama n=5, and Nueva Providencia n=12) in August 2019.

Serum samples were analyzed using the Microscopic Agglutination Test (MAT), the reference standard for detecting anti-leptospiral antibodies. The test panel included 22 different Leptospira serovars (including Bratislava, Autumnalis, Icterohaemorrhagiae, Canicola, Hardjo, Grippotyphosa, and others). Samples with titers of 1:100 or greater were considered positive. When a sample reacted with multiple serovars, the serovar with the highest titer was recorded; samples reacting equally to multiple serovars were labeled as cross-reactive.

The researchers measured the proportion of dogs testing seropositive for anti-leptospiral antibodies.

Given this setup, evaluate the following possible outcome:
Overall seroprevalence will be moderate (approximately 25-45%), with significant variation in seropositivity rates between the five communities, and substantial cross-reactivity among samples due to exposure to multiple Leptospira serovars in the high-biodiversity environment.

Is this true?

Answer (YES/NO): NO